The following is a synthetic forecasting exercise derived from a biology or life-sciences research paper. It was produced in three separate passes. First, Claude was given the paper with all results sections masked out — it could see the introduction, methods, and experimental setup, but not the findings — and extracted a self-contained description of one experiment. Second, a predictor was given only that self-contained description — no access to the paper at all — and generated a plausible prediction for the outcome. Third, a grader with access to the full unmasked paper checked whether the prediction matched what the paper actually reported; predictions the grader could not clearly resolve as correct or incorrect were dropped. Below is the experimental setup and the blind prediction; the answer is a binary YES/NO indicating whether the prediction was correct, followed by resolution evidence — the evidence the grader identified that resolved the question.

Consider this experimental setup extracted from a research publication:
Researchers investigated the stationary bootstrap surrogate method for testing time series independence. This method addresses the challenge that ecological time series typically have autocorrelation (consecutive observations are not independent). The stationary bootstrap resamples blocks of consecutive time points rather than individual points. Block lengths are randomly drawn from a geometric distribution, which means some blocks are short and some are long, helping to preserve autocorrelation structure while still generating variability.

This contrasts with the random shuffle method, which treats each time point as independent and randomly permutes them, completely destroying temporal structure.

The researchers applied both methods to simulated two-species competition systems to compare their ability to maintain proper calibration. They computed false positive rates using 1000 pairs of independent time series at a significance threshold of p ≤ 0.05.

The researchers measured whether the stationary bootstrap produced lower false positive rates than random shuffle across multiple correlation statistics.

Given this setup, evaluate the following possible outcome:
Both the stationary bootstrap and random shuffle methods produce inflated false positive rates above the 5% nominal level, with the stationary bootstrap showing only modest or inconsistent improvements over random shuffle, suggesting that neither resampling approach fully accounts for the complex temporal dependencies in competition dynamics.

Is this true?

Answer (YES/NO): YES